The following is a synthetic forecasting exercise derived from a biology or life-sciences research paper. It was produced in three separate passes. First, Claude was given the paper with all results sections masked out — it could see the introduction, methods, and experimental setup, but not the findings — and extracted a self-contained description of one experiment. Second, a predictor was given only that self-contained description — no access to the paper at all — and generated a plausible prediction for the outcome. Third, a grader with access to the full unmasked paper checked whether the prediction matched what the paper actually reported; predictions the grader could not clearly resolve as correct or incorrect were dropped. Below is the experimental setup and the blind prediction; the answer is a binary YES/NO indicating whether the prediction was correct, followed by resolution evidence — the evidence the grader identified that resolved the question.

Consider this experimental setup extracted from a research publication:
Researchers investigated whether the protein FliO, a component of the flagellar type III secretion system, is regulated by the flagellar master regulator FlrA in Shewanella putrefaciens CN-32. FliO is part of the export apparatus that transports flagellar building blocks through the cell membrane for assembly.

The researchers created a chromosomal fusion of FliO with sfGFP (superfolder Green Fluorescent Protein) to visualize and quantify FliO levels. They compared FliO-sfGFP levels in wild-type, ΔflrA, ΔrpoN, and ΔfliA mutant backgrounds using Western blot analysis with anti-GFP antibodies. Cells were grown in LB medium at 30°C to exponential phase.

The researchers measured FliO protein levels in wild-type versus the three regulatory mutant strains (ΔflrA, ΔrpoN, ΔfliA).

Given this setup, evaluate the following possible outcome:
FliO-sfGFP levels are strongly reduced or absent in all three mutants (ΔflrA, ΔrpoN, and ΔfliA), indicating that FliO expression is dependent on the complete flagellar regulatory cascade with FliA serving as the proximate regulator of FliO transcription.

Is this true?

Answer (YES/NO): NO